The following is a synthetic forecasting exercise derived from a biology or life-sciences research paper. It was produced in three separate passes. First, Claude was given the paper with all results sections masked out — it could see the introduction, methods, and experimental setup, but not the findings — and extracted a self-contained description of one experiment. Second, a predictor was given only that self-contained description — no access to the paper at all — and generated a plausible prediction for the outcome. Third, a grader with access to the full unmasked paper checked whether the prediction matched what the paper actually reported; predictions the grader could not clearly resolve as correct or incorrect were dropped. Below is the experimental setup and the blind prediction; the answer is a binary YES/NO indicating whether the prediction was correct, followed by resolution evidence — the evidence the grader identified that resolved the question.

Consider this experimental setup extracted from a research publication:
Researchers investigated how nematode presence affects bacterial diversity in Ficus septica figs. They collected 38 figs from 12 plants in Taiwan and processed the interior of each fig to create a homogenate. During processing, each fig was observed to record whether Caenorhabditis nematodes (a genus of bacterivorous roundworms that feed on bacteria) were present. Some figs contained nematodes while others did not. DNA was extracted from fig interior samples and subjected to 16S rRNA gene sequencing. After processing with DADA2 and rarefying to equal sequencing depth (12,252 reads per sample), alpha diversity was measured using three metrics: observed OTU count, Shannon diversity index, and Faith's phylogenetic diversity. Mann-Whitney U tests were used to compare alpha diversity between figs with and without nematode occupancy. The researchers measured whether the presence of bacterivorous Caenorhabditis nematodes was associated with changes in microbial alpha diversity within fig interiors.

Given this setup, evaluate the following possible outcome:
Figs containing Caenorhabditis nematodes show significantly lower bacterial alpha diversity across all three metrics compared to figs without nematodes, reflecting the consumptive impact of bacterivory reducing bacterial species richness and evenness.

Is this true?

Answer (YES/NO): NO